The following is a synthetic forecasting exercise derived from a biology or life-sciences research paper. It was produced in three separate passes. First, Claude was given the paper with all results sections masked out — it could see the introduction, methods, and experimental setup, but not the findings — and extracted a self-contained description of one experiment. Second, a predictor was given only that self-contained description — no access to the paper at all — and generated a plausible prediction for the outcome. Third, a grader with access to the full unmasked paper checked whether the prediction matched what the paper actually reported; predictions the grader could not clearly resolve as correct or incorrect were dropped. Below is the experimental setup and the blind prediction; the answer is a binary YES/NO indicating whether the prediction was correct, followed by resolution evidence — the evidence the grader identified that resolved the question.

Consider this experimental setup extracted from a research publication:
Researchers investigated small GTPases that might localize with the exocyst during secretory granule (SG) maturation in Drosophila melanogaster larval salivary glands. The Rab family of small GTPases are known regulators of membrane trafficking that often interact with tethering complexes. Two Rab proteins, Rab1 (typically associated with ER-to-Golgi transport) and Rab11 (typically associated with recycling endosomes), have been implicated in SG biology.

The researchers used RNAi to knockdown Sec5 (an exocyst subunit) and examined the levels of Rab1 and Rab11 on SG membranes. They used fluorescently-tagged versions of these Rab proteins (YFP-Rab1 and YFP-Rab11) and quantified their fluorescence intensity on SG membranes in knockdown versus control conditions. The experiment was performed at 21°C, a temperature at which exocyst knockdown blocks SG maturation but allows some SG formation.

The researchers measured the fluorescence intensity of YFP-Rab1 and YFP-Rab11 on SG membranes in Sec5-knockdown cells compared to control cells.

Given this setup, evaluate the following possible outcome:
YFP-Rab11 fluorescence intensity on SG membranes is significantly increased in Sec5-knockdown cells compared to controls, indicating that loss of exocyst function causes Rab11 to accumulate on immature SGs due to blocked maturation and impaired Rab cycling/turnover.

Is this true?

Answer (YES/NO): YES